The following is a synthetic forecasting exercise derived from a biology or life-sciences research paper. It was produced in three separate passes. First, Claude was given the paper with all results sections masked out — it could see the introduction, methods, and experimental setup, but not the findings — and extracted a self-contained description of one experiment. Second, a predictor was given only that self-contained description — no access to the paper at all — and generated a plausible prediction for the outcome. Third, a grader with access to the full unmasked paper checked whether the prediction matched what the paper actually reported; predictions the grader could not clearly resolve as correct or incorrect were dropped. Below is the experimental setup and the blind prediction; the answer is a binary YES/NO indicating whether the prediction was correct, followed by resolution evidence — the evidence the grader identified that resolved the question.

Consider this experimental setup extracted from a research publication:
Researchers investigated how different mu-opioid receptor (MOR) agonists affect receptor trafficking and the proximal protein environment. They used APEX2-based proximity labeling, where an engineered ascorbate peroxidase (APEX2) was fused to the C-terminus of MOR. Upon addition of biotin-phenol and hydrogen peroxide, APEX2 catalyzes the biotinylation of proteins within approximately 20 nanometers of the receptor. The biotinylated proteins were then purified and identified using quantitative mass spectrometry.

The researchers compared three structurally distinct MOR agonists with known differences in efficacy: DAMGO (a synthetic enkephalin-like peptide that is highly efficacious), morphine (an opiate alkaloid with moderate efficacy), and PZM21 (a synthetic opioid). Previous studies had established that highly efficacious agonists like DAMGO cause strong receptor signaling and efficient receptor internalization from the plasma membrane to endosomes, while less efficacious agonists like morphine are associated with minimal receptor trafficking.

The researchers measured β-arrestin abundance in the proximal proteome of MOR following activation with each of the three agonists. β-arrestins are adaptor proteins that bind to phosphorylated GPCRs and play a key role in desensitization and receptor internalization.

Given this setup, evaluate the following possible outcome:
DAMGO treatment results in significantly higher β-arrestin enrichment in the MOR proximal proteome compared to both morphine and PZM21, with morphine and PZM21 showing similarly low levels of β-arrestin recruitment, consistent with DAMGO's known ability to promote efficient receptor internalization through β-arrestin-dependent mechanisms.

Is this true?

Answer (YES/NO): NO